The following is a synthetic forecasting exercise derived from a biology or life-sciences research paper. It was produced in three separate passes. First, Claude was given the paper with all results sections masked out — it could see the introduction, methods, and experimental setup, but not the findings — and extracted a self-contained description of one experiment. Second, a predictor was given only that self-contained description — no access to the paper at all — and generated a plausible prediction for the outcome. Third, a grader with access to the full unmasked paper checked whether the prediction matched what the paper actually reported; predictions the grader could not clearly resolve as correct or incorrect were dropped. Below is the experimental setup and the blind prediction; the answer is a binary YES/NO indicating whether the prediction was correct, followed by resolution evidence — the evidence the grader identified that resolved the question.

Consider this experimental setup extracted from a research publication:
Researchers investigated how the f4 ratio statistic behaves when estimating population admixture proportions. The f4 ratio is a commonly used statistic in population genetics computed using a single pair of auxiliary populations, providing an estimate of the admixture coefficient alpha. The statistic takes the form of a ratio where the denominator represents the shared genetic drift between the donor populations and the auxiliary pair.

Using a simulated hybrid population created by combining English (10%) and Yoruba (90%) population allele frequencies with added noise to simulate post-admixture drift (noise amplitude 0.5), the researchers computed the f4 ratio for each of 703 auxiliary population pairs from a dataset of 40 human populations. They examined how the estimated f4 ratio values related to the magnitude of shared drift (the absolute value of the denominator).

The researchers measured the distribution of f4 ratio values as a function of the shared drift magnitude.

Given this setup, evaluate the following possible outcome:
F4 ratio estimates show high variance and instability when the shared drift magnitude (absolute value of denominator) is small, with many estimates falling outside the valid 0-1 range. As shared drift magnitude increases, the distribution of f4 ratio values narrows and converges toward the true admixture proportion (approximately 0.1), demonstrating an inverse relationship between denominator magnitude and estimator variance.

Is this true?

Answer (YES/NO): YES